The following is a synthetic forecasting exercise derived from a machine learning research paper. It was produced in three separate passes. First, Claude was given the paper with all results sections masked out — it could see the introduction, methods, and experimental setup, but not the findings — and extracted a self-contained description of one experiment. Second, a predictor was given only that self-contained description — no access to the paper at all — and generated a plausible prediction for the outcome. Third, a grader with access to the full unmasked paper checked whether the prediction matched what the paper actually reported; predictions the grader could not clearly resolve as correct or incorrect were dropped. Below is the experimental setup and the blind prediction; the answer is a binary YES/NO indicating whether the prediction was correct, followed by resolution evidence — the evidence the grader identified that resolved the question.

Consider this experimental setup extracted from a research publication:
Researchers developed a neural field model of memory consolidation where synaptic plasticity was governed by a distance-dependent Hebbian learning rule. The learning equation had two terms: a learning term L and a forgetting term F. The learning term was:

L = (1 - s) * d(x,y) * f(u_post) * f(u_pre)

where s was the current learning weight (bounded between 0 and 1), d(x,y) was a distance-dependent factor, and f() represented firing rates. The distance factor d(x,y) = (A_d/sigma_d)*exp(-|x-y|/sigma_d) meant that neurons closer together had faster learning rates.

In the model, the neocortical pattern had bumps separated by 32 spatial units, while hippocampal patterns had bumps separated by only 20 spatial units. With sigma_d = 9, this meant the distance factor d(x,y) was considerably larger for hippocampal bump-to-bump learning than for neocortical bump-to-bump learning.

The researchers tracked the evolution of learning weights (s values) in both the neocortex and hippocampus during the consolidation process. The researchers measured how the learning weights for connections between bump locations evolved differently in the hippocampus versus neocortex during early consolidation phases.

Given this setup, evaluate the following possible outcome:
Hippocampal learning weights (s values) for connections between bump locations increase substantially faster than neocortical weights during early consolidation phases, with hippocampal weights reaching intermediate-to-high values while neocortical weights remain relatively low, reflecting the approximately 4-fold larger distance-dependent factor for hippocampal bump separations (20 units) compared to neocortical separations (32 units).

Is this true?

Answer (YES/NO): YES